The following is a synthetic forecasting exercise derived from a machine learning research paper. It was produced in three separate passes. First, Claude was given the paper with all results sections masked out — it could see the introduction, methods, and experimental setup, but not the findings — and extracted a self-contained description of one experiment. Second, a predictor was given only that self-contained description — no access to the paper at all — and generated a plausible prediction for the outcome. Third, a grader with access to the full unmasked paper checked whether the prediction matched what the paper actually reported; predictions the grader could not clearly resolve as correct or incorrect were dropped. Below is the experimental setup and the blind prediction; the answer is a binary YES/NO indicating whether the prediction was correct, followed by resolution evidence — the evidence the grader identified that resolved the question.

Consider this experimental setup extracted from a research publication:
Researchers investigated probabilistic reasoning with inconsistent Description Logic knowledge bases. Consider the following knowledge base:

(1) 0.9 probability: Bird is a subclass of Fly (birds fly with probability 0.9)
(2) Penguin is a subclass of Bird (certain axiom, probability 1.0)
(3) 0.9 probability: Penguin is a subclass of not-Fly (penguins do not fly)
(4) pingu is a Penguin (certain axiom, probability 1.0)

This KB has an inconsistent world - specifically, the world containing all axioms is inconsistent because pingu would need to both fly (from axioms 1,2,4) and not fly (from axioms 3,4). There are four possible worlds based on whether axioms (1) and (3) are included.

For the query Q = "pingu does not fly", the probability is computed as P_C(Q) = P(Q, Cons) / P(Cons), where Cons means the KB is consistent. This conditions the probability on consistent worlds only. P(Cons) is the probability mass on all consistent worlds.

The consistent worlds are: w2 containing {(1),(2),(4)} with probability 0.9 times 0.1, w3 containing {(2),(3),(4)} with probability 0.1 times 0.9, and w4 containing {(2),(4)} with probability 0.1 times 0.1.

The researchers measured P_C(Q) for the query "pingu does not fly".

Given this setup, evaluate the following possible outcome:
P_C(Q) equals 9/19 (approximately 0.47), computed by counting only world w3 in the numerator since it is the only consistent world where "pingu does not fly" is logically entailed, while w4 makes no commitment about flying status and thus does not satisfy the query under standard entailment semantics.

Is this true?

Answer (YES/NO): YES